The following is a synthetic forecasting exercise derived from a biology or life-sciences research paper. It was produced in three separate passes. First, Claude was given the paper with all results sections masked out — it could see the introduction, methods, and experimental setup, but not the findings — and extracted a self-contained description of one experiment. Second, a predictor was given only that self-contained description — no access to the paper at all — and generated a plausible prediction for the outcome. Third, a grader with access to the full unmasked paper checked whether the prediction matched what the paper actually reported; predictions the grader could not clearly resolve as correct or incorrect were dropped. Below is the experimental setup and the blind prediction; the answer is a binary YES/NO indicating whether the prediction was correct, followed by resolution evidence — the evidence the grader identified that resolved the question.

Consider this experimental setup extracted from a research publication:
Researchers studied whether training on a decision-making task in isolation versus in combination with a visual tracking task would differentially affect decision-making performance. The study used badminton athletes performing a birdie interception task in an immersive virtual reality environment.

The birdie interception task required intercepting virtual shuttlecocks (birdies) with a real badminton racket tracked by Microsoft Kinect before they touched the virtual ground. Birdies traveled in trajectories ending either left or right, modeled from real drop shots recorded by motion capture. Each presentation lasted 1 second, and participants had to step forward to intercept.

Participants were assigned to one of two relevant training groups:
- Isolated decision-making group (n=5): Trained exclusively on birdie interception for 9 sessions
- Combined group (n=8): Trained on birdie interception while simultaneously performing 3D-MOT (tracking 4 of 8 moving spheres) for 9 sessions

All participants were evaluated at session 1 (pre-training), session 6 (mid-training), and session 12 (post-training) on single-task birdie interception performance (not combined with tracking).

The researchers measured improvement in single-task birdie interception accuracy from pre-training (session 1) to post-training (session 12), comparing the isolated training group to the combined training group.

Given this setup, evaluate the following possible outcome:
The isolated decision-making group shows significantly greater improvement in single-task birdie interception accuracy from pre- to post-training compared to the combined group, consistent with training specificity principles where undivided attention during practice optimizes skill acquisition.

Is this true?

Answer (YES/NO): NO